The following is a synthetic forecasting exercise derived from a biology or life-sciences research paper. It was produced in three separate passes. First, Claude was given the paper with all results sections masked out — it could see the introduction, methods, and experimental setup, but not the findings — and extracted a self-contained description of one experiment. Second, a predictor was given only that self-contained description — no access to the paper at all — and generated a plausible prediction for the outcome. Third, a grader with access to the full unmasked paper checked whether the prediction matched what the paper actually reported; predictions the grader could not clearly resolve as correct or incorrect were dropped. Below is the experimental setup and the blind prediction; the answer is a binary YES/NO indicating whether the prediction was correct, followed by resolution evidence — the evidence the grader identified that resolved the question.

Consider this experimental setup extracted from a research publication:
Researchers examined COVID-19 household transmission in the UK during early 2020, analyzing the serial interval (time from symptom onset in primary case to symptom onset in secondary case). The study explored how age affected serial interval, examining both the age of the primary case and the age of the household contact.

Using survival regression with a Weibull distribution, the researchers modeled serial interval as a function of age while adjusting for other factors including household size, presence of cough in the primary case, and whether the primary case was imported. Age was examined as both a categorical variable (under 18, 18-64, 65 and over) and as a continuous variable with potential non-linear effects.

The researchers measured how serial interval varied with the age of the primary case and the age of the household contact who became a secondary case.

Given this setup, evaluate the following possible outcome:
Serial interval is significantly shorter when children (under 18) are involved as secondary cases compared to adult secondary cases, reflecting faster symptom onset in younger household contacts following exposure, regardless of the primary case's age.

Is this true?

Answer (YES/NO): NO